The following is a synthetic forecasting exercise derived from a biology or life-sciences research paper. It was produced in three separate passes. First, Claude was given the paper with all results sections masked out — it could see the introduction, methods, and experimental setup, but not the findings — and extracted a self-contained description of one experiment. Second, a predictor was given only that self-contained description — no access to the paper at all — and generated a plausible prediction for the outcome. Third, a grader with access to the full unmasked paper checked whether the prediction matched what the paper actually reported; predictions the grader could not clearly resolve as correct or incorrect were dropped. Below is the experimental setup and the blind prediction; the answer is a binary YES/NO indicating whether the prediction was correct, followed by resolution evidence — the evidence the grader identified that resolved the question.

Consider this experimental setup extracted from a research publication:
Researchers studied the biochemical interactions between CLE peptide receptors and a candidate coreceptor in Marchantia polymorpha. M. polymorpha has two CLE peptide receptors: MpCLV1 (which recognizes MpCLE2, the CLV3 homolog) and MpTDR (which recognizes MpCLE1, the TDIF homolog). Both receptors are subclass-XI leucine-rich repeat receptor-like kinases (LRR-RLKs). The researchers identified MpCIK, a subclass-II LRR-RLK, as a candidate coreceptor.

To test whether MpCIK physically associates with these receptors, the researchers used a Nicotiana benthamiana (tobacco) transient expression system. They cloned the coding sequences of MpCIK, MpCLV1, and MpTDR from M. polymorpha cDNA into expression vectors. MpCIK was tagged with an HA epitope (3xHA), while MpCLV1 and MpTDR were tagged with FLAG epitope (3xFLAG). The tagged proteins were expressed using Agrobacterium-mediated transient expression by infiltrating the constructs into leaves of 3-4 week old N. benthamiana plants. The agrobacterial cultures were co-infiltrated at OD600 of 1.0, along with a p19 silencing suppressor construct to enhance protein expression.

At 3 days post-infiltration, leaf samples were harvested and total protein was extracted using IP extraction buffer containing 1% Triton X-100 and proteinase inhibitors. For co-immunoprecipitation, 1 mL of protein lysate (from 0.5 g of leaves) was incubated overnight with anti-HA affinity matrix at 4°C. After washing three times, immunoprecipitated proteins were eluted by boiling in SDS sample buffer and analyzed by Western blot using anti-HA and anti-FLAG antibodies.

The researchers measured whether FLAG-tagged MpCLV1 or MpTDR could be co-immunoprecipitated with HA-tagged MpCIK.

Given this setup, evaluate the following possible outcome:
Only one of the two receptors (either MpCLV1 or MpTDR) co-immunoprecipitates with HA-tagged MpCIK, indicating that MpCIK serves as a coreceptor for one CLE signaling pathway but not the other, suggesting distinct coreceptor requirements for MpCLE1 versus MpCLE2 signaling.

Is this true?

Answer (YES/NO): NO